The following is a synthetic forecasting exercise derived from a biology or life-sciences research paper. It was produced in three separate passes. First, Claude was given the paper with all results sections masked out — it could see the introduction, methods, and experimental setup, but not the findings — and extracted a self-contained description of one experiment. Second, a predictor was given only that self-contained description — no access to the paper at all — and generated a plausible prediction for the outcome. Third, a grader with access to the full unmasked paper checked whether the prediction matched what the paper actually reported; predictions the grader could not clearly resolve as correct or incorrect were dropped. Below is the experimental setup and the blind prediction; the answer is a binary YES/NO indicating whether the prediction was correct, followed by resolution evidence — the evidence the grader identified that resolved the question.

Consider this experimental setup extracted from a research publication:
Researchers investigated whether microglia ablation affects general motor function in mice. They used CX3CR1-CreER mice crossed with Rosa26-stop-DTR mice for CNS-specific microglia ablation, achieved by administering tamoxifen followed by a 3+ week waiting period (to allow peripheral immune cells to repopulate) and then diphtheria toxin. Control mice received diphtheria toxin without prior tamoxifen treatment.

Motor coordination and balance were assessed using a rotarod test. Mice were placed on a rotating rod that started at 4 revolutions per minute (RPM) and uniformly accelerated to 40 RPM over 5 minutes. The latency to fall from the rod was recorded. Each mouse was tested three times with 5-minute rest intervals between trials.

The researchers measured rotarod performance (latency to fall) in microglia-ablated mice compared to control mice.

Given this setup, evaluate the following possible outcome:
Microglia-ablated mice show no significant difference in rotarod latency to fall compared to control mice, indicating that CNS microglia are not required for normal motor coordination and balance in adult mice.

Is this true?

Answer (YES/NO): YES